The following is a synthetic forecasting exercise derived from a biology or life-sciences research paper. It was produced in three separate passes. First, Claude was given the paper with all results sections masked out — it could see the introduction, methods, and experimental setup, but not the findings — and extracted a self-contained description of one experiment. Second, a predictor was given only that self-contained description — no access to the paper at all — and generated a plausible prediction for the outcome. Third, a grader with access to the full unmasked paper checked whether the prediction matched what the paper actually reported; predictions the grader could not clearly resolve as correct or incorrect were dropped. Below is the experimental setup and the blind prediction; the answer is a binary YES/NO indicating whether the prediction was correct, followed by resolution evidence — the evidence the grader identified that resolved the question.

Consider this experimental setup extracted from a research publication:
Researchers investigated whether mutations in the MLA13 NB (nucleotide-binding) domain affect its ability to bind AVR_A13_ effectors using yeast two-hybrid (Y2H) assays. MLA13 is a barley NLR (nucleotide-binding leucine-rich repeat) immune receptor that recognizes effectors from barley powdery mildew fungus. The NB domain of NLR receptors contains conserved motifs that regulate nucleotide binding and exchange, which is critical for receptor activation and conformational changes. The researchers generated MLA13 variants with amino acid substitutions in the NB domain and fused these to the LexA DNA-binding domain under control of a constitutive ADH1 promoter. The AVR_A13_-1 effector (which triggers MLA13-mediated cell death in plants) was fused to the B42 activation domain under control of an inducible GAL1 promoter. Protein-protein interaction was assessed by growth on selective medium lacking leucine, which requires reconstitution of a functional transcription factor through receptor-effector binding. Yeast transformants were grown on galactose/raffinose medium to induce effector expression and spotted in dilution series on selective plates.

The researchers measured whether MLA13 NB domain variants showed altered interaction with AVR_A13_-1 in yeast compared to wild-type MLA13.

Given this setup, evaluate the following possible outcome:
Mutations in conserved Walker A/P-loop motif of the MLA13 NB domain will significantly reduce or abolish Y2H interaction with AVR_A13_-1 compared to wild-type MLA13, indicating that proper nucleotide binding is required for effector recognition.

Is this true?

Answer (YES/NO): YES